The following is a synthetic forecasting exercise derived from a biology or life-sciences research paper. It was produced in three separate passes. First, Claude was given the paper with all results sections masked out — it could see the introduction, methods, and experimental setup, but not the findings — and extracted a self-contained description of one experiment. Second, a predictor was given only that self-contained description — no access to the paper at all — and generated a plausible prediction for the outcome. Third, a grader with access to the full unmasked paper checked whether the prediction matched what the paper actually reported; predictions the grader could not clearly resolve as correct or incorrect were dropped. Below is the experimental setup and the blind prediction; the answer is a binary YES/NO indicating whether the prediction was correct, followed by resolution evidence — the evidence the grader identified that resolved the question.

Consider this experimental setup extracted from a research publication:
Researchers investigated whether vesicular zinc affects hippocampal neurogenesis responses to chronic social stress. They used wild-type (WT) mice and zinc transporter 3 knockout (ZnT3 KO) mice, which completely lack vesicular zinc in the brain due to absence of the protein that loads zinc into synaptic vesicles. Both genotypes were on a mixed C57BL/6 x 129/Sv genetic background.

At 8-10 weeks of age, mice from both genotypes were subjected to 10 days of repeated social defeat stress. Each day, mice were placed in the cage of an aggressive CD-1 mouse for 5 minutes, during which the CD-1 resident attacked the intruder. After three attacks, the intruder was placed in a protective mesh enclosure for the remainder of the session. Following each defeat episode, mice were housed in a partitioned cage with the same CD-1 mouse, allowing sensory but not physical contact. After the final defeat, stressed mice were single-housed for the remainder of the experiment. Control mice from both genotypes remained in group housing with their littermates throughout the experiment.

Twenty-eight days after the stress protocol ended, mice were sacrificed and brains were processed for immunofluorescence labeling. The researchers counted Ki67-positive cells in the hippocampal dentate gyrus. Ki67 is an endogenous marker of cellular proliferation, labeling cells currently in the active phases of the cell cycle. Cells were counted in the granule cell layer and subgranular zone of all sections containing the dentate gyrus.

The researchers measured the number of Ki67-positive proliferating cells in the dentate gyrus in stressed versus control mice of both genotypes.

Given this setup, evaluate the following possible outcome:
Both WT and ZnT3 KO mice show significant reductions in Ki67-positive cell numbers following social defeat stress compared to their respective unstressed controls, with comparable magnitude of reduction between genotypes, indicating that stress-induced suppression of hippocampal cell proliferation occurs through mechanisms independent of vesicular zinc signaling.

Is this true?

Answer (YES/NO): NO